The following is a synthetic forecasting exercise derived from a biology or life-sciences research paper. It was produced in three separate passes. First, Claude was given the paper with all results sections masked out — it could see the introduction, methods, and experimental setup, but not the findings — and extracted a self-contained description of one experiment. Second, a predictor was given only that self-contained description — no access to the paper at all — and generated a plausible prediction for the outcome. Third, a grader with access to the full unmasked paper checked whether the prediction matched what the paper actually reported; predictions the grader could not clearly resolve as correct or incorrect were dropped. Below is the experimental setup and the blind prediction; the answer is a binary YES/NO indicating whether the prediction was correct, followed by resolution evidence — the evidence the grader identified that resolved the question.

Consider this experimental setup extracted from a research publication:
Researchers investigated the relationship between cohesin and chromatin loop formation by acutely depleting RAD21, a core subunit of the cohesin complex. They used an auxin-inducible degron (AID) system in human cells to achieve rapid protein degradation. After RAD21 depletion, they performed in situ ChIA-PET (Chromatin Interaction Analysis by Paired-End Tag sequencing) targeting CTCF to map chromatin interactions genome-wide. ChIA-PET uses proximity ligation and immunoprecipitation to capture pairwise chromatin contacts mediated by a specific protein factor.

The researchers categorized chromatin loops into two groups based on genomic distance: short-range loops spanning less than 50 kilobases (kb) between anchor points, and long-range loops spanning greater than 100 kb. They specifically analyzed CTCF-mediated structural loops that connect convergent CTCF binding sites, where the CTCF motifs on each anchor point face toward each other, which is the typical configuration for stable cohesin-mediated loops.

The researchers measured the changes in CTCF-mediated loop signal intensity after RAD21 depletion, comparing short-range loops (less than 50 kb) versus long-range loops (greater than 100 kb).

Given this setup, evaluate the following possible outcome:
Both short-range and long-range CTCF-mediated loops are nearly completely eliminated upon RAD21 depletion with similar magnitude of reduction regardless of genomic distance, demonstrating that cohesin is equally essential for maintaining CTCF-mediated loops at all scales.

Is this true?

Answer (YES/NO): NO